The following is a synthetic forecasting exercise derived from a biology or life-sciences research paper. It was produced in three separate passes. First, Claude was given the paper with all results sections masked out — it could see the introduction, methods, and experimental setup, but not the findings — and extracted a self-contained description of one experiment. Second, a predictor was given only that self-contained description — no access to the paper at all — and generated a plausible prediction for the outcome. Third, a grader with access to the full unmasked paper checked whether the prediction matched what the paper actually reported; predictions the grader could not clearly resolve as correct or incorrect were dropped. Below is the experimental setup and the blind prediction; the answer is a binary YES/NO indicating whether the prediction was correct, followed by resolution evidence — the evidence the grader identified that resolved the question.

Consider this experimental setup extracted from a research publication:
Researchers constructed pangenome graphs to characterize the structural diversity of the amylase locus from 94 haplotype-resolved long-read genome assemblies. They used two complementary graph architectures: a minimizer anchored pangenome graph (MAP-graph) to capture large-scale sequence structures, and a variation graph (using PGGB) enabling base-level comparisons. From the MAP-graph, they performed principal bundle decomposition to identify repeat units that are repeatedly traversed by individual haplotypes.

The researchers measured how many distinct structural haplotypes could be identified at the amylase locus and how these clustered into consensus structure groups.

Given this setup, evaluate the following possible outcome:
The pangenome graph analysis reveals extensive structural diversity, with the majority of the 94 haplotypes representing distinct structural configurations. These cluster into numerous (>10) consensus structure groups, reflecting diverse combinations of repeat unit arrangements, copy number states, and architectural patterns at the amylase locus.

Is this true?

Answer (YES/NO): NO